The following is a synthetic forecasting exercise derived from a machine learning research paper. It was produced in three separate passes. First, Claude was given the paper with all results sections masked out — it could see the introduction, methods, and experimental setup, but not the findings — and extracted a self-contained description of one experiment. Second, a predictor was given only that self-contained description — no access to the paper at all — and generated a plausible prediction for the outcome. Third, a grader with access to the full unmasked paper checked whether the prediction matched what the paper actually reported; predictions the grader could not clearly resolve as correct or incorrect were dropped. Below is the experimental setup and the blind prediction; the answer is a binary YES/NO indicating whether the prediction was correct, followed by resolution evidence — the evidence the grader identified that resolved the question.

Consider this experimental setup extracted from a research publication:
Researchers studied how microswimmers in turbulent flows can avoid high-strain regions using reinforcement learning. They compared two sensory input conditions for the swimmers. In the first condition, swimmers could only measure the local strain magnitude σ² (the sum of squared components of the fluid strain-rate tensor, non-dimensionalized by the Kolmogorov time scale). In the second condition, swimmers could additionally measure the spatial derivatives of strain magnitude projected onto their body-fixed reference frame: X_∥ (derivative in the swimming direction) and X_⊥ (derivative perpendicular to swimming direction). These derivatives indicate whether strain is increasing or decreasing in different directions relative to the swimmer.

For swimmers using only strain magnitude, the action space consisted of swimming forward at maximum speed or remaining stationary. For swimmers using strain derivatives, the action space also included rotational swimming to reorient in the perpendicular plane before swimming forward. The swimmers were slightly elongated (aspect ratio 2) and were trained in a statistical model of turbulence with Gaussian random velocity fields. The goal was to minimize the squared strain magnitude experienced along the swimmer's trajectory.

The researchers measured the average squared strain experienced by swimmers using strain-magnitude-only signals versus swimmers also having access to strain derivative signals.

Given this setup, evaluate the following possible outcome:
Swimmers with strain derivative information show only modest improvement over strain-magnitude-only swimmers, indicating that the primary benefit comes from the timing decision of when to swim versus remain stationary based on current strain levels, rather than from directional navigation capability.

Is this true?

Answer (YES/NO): NO